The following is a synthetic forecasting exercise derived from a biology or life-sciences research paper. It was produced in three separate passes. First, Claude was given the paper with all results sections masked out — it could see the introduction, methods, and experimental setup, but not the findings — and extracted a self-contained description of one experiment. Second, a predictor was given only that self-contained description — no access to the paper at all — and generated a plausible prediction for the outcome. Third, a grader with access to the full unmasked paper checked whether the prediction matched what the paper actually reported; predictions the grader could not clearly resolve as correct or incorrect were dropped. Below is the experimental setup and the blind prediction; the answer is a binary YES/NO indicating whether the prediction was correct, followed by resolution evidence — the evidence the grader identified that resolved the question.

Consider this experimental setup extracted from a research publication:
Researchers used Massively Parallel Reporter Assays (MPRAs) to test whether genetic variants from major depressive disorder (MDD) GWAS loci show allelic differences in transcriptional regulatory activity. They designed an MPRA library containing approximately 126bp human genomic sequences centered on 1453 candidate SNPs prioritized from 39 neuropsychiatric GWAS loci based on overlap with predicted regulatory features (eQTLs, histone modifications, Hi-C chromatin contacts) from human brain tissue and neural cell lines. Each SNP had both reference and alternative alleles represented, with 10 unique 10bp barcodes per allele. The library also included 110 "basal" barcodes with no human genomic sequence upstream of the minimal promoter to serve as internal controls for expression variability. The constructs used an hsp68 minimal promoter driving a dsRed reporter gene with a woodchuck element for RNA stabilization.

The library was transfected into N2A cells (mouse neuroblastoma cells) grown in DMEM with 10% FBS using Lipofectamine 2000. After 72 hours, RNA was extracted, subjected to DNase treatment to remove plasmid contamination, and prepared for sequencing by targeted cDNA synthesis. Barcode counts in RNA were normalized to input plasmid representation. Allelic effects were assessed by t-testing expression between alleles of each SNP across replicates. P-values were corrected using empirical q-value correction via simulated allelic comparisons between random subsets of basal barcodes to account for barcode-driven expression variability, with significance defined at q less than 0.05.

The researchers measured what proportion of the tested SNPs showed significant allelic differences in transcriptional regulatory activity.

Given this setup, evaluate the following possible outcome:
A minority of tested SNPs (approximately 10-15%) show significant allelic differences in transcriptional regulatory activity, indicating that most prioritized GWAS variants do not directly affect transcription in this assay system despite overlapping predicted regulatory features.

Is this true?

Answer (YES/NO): NO